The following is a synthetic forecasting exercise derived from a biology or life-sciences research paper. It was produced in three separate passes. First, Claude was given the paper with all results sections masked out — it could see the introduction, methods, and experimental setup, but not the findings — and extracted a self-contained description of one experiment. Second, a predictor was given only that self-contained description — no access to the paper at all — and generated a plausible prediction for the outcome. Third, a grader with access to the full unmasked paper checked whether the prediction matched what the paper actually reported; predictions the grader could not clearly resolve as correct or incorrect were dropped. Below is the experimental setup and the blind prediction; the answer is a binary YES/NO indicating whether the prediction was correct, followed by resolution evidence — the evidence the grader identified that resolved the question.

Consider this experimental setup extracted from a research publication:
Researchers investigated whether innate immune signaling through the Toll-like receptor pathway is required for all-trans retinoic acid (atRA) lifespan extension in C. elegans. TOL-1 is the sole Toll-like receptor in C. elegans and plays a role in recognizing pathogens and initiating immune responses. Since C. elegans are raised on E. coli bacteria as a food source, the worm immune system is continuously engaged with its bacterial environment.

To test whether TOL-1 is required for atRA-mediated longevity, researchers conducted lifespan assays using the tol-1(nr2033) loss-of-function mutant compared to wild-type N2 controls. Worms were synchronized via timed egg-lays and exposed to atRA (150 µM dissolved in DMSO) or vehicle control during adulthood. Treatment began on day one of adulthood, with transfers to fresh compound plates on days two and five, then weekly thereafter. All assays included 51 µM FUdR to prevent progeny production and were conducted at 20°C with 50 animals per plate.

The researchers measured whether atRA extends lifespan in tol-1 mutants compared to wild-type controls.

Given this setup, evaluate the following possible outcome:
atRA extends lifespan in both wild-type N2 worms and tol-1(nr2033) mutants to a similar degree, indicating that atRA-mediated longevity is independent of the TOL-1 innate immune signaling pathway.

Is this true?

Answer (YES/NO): NO